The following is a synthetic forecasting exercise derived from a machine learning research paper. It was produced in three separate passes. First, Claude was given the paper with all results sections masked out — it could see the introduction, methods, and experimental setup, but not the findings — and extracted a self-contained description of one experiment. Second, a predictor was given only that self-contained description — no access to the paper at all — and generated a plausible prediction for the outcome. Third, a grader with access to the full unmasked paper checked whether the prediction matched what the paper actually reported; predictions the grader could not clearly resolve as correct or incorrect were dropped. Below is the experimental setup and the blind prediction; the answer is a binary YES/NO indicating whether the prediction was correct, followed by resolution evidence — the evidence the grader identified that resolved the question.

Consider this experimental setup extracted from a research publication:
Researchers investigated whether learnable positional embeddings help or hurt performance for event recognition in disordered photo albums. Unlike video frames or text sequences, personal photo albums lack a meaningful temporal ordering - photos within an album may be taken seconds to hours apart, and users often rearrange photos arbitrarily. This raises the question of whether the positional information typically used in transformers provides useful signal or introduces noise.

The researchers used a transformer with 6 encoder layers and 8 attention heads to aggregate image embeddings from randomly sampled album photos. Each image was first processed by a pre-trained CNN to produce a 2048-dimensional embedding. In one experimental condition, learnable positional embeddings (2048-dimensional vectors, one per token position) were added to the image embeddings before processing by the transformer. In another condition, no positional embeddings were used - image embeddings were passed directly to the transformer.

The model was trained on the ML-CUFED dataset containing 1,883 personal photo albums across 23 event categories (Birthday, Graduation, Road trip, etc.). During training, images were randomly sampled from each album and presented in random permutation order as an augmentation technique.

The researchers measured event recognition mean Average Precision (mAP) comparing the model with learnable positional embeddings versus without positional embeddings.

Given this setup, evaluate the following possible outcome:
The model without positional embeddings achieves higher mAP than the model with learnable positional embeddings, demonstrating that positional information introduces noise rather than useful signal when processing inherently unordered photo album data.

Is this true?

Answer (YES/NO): NO